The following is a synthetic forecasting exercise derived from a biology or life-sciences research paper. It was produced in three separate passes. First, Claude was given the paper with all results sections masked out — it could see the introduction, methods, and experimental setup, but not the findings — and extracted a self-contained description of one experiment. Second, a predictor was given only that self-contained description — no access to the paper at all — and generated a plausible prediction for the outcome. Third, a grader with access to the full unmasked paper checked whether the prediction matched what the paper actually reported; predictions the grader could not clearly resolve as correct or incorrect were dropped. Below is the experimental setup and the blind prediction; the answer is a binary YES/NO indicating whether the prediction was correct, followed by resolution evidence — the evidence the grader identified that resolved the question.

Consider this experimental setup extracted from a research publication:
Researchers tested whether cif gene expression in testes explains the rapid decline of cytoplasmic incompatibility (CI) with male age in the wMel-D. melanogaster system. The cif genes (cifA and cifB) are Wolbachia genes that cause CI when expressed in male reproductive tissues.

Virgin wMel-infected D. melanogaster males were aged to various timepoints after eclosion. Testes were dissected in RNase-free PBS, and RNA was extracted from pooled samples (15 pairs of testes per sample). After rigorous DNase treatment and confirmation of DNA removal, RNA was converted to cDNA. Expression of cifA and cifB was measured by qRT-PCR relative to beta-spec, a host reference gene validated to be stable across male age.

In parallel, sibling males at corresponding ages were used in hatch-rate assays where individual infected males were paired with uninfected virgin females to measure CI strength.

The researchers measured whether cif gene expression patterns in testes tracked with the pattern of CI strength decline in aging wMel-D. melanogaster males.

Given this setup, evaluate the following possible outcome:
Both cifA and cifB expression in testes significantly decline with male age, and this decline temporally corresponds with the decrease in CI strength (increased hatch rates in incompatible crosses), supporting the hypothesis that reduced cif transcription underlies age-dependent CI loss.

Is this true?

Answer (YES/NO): NO